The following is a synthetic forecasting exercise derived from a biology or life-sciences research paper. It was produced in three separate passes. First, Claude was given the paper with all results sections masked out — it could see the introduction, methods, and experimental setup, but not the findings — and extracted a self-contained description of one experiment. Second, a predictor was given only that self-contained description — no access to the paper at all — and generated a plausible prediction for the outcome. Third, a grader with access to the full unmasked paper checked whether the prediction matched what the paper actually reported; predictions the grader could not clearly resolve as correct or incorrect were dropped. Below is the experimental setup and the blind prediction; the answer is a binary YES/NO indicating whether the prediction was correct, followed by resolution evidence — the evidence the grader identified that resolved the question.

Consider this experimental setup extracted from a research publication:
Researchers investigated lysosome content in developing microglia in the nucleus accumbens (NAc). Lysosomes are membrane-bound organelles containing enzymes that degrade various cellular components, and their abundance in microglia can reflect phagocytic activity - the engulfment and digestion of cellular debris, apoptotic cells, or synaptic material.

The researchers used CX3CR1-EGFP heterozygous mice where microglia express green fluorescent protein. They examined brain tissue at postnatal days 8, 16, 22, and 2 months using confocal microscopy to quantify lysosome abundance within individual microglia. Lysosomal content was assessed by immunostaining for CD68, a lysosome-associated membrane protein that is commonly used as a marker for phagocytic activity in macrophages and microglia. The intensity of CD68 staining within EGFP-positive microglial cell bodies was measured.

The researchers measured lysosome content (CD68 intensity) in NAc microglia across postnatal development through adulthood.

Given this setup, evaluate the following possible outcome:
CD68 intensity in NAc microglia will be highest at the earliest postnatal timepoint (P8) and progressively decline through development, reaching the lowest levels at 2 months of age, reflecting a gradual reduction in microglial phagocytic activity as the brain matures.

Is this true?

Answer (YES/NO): NO